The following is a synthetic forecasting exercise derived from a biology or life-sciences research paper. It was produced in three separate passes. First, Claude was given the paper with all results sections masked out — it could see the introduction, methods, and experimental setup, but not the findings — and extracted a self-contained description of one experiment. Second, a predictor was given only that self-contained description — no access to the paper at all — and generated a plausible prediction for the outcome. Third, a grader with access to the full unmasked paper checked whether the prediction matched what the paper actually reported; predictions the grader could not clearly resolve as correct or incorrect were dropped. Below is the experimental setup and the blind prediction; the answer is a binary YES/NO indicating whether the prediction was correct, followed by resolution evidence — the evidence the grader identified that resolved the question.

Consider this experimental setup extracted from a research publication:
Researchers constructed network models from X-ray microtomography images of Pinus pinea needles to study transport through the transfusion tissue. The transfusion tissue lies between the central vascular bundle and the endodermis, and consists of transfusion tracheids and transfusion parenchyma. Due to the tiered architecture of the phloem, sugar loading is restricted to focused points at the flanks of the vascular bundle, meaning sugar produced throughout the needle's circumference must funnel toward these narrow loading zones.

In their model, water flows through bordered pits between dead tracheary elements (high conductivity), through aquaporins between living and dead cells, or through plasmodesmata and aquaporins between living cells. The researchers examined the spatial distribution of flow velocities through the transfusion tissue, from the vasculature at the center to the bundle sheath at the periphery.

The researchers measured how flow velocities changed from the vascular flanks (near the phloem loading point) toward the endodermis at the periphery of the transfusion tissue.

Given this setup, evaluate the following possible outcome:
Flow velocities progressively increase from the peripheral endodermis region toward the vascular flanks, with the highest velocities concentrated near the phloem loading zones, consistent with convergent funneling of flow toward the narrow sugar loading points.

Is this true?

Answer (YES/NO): YES